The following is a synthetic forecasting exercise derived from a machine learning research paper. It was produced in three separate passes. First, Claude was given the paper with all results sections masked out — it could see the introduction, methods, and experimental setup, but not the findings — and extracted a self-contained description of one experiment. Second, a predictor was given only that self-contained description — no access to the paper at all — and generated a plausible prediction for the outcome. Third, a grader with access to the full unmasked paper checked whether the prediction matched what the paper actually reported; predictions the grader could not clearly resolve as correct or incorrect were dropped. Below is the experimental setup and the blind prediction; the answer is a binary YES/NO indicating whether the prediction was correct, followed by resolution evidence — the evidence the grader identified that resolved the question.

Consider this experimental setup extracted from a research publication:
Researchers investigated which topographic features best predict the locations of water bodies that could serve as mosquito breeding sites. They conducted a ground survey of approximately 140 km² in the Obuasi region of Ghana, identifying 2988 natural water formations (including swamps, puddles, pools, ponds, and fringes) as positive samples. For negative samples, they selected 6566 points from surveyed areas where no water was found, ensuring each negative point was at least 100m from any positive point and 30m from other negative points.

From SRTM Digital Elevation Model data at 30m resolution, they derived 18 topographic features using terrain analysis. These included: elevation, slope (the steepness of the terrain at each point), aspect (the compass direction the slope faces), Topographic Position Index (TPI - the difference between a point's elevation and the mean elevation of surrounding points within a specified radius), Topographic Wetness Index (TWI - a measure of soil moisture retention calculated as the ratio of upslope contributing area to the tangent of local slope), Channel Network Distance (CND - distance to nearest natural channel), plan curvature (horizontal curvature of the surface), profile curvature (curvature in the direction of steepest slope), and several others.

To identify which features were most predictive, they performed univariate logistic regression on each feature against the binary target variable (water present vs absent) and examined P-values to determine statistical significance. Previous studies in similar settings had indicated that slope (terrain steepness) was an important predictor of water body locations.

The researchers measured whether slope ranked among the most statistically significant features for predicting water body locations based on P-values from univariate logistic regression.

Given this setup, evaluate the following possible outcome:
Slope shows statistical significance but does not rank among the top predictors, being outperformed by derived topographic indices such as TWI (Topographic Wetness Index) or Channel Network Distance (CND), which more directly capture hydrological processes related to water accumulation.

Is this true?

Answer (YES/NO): YES